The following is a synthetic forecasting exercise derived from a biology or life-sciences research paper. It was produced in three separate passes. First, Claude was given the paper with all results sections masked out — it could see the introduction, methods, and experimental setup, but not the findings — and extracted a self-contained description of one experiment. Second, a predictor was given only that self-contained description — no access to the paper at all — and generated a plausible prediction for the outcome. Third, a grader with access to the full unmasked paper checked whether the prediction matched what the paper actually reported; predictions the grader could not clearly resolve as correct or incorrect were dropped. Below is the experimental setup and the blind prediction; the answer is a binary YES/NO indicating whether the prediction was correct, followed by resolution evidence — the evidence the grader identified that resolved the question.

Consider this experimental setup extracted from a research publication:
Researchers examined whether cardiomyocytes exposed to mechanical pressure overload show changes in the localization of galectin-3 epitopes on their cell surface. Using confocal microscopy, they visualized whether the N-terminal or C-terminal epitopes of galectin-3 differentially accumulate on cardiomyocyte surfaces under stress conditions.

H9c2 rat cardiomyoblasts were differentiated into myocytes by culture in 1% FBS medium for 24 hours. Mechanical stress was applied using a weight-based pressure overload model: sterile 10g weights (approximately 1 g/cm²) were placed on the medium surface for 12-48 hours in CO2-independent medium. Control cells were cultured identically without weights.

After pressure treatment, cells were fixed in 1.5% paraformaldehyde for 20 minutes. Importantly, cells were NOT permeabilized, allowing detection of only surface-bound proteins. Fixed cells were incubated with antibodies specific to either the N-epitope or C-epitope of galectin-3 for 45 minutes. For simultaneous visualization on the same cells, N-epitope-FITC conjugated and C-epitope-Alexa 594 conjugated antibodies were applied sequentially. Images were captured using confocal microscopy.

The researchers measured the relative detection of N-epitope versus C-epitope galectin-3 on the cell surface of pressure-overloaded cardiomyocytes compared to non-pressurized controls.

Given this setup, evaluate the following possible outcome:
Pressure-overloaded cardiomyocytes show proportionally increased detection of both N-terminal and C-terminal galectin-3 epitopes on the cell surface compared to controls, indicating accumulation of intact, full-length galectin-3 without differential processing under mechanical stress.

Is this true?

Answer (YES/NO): NO